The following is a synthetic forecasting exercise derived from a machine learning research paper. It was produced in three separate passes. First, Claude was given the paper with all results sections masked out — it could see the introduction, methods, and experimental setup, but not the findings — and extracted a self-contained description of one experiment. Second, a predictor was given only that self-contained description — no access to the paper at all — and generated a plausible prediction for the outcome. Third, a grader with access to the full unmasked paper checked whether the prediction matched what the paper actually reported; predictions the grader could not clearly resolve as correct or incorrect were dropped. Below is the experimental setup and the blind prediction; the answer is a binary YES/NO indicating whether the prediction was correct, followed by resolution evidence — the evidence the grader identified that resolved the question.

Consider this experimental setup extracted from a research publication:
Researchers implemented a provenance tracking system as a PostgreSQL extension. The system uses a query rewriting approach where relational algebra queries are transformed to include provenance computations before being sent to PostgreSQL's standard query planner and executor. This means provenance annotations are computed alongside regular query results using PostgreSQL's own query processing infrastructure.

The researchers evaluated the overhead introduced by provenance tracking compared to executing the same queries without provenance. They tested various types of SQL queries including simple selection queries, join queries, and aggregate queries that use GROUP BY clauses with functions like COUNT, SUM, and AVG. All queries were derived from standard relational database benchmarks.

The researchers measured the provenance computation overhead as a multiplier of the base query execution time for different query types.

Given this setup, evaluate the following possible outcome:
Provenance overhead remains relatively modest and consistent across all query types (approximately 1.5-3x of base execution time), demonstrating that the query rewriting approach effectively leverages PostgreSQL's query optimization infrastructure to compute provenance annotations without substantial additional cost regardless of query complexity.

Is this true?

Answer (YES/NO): NO